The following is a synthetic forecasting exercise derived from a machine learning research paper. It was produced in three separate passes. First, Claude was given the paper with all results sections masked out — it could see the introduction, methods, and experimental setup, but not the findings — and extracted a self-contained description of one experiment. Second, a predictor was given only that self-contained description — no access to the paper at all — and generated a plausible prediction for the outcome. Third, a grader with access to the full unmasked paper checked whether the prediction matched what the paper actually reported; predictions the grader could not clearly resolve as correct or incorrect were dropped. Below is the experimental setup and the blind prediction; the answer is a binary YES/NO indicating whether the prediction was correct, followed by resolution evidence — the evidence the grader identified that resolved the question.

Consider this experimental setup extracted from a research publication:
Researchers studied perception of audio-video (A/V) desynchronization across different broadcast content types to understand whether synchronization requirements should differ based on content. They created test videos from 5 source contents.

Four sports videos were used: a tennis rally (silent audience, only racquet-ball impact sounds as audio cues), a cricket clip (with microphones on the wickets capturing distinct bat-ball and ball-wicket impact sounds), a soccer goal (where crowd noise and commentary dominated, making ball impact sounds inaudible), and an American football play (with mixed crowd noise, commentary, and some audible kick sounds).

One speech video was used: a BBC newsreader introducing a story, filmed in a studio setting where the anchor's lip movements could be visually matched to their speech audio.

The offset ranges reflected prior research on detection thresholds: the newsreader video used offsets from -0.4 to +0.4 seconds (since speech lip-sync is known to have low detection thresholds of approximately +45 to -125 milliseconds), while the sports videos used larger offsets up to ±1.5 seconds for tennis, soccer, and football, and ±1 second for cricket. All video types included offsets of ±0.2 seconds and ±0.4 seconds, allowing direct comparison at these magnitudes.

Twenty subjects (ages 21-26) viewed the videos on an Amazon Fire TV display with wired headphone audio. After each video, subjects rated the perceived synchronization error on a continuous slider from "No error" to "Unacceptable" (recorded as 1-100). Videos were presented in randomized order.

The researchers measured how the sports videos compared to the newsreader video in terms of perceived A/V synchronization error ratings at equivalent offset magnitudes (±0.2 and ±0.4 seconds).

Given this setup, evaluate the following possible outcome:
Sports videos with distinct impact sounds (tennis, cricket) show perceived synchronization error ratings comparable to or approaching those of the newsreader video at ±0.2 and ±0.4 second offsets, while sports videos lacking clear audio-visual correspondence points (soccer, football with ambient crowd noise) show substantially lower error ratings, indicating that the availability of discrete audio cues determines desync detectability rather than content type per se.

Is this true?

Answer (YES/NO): NO